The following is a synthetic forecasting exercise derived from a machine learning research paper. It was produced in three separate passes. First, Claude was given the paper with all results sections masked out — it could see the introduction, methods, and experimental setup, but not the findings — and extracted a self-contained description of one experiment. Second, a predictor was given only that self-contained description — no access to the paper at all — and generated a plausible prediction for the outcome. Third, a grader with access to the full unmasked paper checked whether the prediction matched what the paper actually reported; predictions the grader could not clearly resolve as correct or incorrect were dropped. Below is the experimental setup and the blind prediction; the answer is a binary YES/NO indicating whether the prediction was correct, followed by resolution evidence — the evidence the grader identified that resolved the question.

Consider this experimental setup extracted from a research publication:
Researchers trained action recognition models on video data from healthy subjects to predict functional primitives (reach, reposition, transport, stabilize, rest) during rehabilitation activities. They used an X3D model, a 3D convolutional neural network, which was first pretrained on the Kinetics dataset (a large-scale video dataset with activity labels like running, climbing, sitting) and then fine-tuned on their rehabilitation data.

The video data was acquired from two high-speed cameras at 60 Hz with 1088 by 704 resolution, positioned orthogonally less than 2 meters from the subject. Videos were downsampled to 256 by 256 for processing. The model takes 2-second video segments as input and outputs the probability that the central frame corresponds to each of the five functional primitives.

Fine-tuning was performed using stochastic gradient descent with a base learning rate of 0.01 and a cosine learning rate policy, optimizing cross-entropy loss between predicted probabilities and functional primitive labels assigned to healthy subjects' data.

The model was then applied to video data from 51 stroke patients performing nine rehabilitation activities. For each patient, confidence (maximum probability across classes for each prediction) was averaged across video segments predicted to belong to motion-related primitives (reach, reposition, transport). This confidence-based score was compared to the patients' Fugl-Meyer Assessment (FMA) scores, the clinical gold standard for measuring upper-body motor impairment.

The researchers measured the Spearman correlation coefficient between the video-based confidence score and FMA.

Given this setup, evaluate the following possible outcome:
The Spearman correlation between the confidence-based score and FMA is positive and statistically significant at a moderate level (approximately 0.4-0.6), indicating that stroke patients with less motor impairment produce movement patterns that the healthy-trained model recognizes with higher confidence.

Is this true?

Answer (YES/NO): NO